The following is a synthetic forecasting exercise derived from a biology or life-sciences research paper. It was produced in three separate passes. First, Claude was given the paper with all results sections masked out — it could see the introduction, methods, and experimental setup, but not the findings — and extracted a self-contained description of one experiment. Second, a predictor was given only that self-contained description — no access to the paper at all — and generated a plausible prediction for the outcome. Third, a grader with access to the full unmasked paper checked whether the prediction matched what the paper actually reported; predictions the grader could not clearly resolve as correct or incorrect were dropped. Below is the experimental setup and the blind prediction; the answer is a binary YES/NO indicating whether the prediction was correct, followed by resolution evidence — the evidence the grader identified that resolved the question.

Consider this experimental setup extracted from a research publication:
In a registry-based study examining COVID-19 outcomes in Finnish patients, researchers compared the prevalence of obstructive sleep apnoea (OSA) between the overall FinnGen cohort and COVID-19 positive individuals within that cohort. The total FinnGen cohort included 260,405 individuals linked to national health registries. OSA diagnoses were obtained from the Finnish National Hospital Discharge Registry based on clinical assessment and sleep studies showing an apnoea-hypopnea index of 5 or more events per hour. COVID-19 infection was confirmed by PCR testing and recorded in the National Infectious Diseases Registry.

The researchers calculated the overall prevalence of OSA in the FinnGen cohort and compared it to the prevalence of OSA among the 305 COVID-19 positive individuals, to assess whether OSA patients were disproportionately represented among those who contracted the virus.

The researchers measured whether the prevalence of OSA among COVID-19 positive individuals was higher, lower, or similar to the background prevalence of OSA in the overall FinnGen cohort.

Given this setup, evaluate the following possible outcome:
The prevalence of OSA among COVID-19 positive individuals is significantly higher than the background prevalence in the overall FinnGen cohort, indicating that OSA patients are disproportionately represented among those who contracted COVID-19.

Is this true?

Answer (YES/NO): NO